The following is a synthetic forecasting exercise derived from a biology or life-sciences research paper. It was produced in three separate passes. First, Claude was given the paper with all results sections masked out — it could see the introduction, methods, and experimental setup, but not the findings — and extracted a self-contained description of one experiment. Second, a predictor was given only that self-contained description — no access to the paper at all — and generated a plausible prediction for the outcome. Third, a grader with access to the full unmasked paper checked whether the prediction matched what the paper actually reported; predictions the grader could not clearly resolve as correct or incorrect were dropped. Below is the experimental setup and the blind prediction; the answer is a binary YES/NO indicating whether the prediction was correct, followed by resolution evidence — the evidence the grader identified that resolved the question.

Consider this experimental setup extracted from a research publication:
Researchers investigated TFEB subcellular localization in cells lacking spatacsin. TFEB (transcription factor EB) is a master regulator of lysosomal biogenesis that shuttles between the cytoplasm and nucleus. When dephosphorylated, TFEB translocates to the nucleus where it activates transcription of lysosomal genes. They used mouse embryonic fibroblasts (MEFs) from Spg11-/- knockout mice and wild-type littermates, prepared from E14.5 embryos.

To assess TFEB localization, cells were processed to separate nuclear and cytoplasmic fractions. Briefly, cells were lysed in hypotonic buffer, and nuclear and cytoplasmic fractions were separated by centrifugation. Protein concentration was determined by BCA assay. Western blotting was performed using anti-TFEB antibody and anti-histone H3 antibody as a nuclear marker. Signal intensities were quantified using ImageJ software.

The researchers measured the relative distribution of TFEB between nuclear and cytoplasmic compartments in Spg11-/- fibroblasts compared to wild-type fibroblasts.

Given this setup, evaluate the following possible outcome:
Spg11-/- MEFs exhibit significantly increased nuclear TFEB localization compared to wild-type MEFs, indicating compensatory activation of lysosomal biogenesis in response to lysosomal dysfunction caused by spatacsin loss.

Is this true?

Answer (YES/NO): YES